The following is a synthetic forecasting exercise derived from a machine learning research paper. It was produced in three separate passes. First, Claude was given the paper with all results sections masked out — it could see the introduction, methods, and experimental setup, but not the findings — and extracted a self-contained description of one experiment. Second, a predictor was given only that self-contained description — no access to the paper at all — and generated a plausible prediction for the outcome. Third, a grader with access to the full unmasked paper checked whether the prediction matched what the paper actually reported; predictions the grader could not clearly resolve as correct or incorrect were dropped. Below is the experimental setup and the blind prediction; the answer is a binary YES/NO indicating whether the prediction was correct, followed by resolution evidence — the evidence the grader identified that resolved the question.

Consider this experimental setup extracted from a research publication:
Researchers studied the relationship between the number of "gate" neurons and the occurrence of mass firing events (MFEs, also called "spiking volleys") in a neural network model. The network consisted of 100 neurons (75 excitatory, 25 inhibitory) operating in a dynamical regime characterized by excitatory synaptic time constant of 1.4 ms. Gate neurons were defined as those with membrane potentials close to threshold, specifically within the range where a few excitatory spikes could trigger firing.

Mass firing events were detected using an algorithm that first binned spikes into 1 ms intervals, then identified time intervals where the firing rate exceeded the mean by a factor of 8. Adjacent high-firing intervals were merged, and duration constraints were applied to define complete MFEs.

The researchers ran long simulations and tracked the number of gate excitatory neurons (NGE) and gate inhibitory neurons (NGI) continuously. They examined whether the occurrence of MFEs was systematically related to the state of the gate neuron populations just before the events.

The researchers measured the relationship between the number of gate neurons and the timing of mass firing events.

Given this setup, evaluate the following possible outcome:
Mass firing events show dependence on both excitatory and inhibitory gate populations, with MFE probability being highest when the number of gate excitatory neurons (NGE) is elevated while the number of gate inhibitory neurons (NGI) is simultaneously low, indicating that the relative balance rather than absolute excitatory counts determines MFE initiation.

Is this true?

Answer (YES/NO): NO